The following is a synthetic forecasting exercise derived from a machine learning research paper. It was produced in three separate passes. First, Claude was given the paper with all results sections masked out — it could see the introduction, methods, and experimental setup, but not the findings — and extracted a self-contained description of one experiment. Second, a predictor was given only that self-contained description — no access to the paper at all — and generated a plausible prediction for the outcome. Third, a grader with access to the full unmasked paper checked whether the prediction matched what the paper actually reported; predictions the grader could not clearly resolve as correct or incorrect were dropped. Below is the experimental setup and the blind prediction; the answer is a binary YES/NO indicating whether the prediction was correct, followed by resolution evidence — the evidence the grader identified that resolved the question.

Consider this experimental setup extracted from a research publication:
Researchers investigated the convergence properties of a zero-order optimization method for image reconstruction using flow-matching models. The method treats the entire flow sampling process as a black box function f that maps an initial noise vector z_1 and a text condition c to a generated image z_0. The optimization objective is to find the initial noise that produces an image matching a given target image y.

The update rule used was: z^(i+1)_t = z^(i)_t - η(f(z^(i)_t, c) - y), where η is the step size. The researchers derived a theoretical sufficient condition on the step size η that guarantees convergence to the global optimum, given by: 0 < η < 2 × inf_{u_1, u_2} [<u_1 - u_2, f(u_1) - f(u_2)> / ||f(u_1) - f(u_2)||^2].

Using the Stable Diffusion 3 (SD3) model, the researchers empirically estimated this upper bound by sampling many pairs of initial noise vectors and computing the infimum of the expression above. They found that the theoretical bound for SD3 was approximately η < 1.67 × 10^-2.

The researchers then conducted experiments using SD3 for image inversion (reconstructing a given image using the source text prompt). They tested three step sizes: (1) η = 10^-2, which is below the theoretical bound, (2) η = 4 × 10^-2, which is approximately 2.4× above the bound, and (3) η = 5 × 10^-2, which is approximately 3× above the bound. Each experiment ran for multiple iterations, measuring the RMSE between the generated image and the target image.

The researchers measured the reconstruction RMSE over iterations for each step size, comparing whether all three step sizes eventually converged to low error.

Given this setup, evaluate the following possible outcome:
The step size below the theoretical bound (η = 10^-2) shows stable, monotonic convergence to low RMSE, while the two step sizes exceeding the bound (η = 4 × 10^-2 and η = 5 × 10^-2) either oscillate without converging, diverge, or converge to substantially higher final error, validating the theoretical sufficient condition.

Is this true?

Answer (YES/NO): YES